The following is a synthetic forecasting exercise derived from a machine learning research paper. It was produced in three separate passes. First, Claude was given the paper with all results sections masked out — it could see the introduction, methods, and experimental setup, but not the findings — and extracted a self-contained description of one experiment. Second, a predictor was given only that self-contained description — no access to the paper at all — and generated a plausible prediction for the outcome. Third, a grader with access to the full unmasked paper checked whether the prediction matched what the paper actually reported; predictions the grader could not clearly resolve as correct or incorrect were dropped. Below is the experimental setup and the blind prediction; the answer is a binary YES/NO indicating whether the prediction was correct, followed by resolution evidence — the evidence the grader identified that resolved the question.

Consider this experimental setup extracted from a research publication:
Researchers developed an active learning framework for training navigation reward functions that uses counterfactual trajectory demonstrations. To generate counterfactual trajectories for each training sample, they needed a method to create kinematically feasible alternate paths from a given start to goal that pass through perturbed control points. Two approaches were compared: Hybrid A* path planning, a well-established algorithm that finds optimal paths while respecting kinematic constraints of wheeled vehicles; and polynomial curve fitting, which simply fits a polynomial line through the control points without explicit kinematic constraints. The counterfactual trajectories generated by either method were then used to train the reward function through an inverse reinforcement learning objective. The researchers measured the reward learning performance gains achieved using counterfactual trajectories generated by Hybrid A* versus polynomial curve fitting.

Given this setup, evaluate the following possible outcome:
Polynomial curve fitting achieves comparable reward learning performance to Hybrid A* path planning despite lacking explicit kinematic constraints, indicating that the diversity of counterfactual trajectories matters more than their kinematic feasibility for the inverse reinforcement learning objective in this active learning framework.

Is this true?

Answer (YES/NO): NO